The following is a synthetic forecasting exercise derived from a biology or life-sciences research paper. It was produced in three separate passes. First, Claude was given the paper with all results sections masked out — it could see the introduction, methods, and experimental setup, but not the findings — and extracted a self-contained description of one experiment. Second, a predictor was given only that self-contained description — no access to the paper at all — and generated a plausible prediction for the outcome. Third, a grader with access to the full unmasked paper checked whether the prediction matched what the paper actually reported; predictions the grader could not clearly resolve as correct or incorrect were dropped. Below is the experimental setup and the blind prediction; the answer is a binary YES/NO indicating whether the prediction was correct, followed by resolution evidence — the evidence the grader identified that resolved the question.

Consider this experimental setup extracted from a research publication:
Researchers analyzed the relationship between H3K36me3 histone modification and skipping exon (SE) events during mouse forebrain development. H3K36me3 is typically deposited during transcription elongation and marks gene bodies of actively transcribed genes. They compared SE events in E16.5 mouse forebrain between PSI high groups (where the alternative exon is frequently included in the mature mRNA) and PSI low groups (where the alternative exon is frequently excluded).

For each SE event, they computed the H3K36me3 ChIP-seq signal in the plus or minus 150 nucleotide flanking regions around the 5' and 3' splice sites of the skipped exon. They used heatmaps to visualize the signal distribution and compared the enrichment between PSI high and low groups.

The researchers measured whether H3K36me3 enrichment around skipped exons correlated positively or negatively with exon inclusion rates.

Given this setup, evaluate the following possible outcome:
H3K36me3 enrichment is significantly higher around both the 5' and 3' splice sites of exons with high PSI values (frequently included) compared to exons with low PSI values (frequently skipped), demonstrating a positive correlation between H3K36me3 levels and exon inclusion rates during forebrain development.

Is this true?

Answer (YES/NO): YES